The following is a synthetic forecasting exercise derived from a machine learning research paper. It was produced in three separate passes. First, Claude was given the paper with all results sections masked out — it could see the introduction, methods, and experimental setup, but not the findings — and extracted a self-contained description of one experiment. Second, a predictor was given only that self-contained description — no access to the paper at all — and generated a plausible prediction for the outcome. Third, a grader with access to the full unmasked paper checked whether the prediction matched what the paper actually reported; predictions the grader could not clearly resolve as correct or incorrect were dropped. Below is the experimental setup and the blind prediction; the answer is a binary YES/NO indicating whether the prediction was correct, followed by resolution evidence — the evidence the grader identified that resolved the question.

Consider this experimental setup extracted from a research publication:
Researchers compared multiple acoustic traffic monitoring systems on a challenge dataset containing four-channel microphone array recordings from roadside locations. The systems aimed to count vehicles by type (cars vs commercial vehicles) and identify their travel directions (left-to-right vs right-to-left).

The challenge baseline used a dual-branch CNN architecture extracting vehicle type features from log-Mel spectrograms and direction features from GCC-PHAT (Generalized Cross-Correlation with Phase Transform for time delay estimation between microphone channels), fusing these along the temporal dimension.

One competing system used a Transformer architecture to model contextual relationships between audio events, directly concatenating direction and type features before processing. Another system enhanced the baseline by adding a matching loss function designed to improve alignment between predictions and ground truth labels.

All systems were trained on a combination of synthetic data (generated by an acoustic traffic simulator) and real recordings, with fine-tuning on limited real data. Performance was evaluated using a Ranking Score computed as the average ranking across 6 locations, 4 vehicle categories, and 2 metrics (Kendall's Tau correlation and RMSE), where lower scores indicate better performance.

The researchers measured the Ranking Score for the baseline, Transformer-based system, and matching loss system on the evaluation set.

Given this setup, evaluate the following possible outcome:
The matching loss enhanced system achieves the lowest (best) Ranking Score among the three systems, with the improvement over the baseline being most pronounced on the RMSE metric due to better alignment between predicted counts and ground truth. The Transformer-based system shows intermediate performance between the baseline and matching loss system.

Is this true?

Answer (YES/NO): NO